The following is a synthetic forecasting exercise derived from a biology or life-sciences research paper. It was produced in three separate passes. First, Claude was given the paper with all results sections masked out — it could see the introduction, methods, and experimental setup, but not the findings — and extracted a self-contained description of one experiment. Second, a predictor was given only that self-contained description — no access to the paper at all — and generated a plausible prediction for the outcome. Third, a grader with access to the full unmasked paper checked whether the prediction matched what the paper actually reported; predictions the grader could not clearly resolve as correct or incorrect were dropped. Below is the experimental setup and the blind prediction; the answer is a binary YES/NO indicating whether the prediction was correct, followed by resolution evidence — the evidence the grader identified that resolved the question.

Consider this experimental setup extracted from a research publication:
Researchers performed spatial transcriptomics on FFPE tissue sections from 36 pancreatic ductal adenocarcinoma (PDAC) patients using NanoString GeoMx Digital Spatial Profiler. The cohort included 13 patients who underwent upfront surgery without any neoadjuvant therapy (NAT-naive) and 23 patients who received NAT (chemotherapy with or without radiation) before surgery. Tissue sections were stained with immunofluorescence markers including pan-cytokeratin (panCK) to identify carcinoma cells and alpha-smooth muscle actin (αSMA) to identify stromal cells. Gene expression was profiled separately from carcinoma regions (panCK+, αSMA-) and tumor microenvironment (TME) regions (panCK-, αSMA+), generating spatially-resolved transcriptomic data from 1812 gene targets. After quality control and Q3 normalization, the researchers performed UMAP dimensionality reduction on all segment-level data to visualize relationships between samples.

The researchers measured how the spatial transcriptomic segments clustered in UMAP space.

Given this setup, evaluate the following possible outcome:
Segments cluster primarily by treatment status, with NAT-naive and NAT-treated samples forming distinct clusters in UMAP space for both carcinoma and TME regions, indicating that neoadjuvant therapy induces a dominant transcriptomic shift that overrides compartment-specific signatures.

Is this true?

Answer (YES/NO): NO